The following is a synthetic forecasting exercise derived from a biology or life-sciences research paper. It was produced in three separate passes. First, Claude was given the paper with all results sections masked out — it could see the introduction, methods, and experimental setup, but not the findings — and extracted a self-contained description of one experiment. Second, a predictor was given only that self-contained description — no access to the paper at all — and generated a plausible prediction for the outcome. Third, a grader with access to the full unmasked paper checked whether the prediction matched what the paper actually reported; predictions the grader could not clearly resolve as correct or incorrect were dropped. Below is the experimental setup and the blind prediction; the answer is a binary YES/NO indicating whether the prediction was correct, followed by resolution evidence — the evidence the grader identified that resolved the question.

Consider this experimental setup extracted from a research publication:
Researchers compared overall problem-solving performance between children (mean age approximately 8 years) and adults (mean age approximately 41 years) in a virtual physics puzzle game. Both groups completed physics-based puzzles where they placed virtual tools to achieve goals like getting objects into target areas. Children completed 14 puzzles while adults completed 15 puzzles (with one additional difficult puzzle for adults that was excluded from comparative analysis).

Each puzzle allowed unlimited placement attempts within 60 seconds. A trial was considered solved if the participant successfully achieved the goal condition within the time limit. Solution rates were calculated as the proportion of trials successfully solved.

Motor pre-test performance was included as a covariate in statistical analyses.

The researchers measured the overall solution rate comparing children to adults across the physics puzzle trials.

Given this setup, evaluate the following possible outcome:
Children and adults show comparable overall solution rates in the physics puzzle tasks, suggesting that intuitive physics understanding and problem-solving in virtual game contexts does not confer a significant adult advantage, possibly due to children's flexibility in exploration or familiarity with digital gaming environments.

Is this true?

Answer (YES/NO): NO